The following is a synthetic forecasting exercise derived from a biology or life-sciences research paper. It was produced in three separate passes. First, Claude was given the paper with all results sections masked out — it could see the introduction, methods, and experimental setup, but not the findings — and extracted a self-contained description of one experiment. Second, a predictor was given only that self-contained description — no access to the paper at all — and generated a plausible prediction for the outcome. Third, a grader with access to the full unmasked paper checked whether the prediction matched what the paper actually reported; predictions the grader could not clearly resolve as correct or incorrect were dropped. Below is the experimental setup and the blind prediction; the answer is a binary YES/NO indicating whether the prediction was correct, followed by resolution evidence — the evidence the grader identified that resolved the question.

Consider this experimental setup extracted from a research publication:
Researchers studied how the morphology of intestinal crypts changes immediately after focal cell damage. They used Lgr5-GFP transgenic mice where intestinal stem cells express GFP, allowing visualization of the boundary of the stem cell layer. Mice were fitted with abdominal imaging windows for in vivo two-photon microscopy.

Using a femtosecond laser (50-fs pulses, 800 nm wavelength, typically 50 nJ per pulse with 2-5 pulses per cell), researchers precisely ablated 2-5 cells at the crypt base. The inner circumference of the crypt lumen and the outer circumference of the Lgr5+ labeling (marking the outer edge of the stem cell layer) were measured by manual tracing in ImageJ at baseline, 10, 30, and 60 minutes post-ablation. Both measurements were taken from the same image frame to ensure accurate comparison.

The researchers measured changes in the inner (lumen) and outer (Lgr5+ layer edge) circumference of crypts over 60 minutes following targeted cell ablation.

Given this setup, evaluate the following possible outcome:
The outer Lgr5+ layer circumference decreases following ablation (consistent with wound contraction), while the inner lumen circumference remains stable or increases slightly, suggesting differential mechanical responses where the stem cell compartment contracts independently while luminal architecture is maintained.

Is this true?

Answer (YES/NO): NO